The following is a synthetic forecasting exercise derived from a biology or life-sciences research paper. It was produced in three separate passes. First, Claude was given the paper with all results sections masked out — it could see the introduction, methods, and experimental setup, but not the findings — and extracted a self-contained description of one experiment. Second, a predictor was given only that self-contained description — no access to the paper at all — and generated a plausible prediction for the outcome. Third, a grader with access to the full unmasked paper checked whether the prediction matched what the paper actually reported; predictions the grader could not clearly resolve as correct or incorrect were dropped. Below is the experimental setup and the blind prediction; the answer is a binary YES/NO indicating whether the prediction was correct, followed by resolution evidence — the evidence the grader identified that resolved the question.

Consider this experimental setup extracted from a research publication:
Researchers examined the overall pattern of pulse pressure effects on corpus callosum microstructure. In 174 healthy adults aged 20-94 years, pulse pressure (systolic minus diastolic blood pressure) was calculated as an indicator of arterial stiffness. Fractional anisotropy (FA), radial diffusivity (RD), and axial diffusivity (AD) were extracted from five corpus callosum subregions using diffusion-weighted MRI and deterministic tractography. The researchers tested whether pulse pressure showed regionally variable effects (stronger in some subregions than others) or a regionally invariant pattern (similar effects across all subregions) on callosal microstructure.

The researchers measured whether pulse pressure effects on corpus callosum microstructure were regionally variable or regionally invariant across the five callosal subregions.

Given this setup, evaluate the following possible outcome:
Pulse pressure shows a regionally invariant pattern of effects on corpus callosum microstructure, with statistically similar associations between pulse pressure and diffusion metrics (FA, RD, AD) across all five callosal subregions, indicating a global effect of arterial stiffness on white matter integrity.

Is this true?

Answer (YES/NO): YES